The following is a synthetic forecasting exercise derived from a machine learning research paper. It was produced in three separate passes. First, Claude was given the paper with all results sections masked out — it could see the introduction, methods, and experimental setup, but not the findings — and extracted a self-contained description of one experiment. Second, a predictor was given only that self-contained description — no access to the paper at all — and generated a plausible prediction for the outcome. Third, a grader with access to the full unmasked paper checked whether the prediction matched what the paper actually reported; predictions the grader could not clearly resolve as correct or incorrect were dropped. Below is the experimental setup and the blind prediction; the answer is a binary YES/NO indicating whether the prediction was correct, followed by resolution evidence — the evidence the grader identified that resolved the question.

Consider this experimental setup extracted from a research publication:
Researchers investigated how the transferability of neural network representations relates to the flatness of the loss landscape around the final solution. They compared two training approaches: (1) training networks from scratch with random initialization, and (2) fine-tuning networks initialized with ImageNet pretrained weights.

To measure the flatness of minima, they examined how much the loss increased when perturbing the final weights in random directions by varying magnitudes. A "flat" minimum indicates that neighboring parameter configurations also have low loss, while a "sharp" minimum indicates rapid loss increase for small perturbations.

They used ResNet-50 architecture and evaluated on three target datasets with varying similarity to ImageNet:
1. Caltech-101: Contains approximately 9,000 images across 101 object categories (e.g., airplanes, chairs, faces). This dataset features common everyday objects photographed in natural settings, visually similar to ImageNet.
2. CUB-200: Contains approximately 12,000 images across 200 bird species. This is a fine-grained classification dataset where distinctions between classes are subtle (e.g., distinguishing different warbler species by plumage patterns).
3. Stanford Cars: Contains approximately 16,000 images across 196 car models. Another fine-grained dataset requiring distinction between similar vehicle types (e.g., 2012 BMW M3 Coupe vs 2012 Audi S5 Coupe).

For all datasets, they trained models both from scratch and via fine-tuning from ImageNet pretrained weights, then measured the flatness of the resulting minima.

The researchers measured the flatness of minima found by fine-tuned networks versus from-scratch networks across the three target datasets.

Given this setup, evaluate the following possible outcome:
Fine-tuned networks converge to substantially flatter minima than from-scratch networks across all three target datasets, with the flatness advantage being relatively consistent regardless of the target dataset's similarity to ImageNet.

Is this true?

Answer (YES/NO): NO